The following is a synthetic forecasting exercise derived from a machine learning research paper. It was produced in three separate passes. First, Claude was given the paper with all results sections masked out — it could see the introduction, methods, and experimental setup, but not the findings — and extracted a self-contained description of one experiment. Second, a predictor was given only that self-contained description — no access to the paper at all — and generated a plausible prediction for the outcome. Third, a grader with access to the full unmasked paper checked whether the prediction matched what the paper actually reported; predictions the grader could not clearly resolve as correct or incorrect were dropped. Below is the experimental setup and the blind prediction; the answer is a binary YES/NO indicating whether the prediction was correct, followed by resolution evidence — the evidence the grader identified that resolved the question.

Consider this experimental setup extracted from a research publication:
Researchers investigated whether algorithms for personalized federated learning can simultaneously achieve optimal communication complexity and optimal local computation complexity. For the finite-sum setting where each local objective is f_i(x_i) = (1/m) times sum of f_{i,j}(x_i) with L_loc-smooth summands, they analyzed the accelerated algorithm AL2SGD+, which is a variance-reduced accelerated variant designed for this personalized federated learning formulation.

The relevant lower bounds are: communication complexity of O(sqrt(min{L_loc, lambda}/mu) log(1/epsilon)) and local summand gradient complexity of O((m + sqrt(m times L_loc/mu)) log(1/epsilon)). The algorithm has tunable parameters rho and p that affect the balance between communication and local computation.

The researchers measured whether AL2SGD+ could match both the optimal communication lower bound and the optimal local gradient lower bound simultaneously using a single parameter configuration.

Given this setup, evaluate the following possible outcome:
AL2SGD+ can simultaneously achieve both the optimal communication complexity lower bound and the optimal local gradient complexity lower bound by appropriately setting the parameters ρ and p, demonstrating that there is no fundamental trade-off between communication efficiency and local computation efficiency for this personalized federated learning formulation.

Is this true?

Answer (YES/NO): NO